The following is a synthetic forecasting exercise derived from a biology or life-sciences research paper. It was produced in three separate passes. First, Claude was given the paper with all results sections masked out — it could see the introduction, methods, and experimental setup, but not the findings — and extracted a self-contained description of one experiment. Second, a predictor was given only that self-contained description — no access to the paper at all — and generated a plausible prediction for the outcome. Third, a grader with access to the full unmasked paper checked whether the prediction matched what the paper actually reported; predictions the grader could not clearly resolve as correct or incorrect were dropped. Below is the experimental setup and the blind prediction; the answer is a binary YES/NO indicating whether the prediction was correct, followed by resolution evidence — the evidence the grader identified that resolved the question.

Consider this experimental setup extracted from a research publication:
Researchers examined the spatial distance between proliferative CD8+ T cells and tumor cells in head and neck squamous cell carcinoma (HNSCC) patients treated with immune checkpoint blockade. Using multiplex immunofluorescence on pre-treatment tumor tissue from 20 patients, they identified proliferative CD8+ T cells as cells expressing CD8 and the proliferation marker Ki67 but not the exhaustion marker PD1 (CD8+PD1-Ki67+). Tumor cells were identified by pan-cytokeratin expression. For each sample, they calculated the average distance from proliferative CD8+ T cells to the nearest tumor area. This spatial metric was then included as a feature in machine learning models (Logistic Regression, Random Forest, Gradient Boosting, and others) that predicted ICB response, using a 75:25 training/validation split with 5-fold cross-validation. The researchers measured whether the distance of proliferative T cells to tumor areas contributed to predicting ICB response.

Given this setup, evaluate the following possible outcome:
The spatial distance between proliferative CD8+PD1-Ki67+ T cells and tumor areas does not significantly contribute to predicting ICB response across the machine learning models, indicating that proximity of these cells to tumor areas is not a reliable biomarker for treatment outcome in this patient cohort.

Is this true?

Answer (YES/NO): YES